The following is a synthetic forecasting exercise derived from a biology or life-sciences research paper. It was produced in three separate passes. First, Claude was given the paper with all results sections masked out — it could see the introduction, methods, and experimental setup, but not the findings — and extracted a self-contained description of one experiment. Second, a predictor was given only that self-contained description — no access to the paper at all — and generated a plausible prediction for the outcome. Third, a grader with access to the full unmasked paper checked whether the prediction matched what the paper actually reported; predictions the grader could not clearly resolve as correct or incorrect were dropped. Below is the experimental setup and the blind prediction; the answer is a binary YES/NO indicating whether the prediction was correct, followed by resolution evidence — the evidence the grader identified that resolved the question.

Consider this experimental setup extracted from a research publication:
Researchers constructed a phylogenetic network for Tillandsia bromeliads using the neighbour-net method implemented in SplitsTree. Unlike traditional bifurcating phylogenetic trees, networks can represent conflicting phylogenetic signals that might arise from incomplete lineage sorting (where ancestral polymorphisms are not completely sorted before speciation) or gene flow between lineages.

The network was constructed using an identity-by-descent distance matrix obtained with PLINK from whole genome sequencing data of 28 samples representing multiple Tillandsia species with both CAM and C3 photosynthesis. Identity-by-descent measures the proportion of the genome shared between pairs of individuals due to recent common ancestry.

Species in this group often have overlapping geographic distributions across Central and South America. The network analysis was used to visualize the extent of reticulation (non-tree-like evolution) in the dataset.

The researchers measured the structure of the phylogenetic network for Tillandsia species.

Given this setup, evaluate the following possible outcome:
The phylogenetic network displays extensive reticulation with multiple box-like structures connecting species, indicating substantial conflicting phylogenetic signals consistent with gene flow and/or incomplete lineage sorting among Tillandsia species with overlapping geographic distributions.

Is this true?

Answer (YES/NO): NO